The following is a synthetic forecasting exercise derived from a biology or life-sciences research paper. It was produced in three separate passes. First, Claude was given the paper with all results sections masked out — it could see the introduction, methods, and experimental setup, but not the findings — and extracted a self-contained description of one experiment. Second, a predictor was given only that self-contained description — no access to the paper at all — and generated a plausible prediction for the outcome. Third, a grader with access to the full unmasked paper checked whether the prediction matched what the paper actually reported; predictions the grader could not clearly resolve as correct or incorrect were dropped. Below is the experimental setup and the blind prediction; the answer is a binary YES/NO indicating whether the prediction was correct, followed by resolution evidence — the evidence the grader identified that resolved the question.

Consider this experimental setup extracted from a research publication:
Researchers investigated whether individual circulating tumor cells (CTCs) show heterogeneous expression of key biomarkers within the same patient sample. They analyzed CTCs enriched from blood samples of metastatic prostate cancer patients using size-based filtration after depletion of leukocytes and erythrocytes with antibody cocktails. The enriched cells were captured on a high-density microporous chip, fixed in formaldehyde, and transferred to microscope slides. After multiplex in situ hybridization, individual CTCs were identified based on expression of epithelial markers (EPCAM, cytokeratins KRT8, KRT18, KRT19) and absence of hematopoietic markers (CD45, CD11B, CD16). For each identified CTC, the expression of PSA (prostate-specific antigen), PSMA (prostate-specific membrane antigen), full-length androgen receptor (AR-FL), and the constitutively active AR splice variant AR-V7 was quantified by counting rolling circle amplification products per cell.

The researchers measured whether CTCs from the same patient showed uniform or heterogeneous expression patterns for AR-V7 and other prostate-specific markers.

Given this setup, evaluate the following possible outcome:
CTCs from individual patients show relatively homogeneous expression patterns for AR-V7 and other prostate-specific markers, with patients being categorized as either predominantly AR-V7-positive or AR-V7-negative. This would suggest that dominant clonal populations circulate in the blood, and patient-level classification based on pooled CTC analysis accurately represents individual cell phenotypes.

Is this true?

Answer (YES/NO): NO